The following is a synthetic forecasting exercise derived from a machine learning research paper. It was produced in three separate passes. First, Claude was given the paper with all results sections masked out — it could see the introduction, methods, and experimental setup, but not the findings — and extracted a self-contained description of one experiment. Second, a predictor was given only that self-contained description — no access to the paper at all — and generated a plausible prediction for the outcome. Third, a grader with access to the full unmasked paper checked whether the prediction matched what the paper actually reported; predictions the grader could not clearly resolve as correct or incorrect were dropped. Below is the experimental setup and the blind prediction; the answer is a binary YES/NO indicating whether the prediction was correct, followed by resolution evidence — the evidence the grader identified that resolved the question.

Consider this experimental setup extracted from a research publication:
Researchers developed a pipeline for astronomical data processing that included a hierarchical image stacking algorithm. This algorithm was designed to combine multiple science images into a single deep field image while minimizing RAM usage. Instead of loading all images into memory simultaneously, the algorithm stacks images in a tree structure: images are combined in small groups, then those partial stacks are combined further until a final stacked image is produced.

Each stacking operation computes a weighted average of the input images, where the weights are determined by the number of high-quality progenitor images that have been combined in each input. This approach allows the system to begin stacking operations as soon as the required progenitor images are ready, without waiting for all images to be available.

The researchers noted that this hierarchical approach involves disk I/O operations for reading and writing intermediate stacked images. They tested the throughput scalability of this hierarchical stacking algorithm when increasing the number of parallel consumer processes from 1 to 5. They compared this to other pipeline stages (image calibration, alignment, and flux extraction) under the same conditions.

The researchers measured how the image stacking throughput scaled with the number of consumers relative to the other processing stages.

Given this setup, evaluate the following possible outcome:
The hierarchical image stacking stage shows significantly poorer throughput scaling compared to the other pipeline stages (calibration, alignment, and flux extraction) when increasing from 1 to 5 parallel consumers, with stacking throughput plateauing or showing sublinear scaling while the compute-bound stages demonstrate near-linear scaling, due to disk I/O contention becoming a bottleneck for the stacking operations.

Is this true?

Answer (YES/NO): NO